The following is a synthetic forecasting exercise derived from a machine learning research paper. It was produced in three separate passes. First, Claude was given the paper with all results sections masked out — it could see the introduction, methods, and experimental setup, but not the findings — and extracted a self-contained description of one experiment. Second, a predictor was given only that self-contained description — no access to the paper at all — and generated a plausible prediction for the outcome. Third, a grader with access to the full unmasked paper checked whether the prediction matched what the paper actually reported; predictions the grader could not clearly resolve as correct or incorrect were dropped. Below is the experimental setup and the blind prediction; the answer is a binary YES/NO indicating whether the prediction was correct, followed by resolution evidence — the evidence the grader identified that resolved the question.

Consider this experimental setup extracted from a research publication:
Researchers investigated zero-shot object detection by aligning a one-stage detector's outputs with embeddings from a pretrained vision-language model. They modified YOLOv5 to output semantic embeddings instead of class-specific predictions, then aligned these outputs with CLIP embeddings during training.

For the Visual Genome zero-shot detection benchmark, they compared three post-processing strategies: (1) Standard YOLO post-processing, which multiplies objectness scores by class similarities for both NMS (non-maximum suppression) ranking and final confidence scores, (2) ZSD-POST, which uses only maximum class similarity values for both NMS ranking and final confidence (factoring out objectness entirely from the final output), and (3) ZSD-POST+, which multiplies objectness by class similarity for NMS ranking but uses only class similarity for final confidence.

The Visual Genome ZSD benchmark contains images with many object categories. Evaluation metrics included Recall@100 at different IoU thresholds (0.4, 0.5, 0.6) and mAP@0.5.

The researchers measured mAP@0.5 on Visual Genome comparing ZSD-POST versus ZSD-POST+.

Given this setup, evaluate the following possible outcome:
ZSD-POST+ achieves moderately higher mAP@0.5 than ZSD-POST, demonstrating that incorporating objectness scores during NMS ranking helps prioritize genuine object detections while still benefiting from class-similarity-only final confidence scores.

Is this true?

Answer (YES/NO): NO